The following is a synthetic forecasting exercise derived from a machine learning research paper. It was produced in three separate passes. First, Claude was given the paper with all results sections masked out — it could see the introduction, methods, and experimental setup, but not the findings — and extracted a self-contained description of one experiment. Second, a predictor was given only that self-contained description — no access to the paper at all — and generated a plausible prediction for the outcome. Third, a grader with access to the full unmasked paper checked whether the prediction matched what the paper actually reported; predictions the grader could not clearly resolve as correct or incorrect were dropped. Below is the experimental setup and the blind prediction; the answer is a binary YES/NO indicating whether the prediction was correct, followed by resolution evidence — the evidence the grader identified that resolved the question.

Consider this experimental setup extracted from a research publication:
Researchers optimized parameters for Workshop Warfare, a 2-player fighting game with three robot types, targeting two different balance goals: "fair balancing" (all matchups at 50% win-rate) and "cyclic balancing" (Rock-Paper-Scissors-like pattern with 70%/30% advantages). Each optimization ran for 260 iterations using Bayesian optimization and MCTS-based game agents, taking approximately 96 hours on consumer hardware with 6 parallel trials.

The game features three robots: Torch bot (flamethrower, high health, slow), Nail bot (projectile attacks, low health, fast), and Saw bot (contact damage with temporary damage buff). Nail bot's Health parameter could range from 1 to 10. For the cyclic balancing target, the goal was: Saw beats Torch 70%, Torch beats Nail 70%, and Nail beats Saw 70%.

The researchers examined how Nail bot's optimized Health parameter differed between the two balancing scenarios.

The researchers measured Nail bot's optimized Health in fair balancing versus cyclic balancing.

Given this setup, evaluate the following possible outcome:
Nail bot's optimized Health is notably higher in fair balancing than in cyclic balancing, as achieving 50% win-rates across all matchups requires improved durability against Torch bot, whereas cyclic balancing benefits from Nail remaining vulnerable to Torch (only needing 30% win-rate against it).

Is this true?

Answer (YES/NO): NO